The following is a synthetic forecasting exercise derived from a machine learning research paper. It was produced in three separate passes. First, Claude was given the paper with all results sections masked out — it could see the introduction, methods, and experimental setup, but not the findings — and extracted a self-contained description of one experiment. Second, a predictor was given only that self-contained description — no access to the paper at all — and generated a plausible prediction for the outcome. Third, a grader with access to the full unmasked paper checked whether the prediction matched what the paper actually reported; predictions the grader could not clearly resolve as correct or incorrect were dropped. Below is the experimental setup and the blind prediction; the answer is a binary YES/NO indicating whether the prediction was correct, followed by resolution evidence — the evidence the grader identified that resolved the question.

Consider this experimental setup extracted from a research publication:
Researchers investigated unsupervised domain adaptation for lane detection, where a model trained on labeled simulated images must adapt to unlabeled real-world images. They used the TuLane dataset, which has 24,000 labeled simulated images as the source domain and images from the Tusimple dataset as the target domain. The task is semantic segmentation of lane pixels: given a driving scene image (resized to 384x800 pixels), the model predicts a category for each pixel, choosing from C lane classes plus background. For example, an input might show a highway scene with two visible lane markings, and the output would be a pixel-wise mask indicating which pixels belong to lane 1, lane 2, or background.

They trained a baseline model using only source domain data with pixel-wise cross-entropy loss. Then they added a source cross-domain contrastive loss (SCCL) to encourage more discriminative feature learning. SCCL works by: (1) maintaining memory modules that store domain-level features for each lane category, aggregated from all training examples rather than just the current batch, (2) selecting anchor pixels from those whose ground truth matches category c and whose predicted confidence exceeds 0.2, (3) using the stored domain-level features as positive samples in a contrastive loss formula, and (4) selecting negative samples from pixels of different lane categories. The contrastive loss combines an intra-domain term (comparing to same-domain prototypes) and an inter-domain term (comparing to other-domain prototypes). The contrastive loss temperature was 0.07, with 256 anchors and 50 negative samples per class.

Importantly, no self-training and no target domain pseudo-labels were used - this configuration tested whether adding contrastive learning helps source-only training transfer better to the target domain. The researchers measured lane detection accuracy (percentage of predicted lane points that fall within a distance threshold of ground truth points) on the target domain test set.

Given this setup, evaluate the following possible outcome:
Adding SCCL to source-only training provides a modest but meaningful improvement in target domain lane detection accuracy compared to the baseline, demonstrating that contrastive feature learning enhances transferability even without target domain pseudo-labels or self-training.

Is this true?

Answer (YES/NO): YES